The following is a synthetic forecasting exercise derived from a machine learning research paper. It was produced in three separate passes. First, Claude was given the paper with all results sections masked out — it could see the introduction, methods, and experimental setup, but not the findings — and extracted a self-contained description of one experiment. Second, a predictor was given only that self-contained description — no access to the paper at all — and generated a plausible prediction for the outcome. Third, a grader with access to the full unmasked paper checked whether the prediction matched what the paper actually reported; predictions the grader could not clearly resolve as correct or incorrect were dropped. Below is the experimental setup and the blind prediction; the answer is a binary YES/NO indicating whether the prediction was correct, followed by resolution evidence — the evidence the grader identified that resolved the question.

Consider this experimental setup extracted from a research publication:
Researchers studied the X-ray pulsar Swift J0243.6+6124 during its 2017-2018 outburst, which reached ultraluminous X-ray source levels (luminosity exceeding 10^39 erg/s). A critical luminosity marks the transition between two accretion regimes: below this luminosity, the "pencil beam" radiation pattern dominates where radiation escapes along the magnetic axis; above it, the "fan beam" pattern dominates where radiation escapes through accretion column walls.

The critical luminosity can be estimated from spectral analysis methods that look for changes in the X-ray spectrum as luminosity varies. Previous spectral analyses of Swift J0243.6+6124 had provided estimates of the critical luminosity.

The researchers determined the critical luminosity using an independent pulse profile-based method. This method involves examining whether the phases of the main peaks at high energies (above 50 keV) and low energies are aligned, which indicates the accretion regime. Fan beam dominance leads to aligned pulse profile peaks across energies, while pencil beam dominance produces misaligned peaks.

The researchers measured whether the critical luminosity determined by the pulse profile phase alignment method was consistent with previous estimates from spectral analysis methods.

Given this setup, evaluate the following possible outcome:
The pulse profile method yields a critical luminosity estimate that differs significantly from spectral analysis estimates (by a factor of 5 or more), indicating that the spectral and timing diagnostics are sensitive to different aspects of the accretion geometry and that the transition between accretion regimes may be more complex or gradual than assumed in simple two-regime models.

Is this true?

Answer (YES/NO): NO